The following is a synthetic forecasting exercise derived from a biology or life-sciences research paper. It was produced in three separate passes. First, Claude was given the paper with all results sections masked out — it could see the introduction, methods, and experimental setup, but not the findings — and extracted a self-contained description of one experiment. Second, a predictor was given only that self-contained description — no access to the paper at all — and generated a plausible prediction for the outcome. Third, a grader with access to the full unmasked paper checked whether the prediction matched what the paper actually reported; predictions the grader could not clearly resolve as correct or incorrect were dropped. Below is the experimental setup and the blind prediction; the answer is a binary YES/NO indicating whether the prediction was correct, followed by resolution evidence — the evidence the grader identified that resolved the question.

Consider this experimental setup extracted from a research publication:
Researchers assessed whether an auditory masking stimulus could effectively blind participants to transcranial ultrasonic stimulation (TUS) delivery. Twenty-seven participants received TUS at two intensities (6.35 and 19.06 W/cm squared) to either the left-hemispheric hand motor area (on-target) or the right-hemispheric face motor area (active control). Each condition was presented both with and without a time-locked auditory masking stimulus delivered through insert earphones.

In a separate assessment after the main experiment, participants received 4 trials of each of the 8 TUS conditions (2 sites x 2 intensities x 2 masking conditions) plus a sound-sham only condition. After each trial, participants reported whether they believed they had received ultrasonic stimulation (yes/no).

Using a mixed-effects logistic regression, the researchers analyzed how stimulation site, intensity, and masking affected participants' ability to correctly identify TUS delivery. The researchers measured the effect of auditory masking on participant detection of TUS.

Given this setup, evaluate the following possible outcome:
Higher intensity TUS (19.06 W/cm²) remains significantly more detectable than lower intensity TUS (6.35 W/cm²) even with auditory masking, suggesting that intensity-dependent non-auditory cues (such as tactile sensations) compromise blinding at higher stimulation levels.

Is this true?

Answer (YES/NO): NO